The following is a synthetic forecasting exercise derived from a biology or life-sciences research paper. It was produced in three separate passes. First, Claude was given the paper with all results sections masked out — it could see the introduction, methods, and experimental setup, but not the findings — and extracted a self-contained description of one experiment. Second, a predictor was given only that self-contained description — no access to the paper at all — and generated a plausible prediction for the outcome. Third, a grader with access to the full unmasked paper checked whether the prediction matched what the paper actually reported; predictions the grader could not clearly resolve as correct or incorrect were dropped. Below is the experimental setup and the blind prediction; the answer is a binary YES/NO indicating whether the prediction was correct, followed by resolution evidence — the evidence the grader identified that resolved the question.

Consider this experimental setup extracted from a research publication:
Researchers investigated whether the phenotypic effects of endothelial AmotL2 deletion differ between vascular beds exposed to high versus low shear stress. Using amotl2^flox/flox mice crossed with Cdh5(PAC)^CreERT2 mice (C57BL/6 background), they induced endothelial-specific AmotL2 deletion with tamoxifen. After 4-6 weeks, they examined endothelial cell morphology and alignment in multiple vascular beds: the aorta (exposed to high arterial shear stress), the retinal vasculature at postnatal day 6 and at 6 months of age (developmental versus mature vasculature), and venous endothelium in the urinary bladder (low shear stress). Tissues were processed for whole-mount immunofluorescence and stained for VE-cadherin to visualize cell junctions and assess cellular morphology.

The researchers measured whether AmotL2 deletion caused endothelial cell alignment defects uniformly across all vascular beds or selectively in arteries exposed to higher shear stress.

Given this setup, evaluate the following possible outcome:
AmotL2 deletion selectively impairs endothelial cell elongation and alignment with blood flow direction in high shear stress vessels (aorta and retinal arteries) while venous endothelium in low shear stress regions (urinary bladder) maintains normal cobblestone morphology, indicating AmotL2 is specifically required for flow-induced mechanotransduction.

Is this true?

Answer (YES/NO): YES